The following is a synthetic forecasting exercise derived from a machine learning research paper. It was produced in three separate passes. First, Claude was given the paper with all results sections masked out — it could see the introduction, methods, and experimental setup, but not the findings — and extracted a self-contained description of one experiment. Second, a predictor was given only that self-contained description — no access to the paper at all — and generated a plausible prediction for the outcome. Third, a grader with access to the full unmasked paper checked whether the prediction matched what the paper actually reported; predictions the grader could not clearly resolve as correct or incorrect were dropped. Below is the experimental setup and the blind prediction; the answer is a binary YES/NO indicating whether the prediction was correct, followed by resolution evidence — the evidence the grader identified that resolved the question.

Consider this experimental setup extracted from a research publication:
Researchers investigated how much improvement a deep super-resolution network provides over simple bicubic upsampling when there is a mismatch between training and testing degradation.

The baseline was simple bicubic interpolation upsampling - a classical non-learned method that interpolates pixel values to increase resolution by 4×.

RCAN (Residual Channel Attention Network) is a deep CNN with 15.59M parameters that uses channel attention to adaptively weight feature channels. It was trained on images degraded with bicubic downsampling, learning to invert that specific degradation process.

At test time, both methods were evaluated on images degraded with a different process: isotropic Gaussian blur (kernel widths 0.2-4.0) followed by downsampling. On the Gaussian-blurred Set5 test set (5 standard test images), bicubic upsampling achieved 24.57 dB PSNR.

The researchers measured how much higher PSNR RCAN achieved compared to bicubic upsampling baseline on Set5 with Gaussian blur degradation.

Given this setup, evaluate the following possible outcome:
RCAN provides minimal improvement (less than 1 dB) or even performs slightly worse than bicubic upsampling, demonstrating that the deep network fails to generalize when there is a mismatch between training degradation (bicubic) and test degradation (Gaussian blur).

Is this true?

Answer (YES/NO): NO